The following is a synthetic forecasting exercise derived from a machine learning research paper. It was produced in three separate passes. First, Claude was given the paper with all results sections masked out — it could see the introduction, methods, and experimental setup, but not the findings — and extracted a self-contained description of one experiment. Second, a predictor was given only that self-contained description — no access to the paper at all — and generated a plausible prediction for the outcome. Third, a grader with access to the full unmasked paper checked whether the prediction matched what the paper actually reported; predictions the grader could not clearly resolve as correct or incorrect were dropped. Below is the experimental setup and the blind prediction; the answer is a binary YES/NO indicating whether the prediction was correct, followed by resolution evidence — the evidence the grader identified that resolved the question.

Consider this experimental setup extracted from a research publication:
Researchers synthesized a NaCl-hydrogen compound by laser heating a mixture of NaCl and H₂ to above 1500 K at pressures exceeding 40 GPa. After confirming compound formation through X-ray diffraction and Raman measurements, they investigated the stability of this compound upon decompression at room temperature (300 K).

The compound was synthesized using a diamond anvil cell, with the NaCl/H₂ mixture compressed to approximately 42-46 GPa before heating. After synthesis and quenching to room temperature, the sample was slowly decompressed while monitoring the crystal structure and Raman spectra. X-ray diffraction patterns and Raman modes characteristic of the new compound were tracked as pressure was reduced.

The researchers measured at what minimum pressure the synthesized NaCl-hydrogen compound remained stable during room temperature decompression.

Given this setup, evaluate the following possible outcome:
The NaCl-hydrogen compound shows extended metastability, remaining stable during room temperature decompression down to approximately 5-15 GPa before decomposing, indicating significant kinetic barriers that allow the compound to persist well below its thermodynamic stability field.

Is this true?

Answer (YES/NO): NO